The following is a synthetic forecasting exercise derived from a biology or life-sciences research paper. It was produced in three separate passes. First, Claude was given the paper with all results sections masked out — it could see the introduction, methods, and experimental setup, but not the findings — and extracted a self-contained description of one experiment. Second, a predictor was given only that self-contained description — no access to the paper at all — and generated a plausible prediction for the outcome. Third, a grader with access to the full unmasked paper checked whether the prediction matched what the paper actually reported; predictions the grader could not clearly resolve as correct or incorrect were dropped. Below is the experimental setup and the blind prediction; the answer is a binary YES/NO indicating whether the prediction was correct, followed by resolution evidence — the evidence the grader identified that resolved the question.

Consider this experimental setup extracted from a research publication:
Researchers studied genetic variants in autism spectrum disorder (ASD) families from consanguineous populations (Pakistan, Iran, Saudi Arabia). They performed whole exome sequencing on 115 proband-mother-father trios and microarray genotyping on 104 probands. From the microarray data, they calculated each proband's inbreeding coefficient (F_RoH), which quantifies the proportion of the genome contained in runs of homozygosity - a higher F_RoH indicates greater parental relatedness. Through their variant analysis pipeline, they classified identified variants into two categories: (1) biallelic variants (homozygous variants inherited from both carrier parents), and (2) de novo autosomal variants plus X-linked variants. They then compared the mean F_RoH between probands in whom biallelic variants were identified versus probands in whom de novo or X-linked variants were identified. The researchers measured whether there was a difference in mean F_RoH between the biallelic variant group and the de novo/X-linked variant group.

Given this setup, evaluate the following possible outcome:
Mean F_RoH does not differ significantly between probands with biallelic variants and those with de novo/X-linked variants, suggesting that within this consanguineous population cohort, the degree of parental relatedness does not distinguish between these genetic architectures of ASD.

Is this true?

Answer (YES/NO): NO